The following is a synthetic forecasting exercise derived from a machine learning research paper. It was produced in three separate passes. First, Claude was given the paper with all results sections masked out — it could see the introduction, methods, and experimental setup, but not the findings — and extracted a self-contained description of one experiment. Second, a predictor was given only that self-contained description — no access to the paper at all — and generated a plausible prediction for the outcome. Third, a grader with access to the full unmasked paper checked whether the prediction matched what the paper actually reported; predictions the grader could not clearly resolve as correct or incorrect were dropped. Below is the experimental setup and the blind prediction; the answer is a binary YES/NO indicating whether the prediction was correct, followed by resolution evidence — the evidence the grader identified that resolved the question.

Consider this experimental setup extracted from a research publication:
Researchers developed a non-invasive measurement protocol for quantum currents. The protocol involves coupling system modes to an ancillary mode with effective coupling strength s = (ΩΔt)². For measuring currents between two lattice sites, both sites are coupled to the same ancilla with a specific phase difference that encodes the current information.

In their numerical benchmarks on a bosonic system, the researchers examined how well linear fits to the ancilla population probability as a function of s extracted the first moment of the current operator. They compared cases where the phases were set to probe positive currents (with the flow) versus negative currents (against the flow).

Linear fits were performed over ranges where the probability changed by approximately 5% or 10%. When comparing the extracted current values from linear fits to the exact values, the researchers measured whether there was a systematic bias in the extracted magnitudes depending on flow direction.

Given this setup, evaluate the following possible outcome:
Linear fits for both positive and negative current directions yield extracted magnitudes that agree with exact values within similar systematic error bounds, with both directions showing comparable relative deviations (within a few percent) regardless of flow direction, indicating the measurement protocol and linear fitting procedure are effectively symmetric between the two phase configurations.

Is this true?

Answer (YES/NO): NO